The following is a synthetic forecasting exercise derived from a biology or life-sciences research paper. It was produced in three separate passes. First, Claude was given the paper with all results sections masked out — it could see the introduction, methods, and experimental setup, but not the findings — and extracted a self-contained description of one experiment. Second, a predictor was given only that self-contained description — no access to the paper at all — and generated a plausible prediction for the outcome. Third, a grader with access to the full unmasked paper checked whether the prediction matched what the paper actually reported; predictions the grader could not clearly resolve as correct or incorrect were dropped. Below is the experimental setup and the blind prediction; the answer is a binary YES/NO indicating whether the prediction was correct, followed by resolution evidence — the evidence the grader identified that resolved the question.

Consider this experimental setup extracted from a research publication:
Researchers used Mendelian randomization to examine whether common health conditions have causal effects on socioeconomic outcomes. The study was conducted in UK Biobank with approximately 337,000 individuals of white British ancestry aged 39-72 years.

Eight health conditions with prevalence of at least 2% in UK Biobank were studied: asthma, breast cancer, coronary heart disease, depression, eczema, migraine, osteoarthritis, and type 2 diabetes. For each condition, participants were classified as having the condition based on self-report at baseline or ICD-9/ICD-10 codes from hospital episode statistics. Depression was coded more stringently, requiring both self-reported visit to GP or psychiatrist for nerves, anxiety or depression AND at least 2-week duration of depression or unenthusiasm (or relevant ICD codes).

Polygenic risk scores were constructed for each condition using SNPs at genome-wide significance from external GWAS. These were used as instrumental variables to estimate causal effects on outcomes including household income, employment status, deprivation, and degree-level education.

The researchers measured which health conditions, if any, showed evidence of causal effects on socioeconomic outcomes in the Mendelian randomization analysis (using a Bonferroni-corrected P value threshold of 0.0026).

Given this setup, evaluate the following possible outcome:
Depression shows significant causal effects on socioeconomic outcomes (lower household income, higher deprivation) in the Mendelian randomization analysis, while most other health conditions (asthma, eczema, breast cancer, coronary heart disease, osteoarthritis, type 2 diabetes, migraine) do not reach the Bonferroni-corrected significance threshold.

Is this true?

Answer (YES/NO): NO